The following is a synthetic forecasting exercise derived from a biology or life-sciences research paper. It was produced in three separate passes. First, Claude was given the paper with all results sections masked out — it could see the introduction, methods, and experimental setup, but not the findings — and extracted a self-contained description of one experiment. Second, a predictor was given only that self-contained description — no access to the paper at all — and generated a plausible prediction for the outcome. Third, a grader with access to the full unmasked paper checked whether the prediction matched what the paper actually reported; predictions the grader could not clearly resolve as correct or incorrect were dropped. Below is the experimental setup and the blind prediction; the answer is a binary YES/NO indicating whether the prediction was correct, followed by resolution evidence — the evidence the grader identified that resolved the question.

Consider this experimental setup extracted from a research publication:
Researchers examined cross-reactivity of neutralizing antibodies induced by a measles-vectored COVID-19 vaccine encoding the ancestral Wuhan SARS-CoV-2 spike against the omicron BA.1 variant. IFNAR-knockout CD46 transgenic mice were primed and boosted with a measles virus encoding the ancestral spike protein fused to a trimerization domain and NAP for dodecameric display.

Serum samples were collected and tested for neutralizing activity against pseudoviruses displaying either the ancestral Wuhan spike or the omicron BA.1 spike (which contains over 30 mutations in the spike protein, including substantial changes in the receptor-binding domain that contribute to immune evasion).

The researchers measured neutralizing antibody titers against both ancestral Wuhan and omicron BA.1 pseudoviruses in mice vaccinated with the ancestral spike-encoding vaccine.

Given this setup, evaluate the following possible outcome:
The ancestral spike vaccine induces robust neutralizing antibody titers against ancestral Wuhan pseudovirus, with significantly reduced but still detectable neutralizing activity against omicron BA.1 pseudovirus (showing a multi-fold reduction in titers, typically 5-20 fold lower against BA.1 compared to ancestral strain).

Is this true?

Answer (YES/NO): NO